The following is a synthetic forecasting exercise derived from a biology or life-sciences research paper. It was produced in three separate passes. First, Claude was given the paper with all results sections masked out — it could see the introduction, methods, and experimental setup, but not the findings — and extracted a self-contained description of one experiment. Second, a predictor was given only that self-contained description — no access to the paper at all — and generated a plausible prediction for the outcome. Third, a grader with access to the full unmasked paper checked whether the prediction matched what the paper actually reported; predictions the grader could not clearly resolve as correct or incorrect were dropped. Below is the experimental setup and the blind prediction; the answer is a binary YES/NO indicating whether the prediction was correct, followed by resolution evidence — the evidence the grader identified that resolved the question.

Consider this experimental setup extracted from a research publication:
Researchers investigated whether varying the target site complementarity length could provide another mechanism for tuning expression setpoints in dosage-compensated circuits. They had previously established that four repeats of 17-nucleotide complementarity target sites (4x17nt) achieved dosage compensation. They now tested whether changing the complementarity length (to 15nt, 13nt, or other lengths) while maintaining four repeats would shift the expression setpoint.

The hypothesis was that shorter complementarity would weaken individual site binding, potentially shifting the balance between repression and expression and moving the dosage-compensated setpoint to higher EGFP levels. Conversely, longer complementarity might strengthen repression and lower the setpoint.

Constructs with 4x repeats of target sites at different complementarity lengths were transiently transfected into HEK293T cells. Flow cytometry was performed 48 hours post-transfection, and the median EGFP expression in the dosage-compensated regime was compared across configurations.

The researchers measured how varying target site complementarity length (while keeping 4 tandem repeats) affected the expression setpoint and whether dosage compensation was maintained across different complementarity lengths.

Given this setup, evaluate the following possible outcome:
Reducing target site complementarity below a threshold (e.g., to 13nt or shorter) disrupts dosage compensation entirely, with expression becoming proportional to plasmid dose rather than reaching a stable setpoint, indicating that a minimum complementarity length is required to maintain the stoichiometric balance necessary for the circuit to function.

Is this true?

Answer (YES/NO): NO